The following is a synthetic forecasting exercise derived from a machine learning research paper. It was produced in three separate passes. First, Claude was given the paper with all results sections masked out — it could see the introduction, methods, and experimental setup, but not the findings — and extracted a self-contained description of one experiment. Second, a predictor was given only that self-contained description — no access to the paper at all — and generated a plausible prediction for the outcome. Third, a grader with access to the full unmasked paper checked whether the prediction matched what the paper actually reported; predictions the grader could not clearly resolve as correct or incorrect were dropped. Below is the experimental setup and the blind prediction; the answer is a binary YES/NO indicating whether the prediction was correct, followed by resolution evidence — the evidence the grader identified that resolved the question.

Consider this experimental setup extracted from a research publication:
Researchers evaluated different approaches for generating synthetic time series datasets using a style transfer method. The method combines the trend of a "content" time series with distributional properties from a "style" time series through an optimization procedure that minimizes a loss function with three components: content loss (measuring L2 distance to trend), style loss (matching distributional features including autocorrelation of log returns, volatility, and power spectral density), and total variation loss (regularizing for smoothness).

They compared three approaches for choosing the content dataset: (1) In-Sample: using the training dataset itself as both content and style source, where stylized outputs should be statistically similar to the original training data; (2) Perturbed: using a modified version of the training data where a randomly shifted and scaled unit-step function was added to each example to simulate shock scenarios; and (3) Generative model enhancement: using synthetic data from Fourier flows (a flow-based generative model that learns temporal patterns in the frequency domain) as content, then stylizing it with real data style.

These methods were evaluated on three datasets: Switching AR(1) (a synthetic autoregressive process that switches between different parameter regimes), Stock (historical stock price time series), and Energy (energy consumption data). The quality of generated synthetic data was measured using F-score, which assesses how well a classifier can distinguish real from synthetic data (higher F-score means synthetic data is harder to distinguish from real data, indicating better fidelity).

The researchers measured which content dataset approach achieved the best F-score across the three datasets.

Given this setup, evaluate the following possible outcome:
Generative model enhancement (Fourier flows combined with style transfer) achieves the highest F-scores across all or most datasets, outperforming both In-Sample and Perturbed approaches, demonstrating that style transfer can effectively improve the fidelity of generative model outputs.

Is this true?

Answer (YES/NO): NO